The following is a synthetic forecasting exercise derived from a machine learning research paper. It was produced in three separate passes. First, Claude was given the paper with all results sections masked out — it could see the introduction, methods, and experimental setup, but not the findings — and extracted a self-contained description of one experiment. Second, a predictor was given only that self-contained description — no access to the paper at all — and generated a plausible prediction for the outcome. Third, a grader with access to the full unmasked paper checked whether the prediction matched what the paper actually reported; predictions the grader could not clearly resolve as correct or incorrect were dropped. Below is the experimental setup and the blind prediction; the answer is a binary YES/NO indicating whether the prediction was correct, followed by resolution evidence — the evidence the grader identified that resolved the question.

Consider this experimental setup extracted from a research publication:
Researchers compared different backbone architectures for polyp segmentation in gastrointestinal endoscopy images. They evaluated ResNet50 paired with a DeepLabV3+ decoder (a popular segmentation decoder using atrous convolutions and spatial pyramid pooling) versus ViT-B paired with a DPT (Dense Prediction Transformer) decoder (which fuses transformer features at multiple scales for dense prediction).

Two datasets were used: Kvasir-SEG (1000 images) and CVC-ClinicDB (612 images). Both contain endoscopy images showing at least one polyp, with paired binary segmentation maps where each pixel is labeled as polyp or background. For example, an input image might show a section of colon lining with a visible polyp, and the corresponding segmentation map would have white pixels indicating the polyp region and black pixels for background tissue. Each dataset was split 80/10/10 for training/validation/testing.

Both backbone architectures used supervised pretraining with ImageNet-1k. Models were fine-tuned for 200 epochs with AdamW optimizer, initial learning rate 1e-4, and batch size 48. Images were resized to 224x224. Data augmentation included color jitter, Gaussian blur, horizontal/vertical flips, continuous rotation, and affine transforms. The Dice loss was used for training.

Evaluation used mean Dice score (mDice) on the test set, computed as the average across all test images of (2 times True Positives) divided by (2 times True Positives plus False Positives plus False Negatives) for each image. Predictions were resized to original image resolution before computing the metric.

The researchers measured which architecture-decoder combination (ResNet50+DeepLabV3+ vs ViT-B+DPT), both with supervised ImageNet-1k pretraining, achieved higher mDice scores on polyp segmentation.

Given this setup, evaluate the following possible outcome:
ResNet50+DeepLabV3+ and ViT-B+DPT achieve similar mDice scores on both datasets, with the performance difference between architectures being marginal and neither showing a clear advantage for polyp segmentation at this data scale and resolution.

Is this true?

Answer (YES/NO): NO